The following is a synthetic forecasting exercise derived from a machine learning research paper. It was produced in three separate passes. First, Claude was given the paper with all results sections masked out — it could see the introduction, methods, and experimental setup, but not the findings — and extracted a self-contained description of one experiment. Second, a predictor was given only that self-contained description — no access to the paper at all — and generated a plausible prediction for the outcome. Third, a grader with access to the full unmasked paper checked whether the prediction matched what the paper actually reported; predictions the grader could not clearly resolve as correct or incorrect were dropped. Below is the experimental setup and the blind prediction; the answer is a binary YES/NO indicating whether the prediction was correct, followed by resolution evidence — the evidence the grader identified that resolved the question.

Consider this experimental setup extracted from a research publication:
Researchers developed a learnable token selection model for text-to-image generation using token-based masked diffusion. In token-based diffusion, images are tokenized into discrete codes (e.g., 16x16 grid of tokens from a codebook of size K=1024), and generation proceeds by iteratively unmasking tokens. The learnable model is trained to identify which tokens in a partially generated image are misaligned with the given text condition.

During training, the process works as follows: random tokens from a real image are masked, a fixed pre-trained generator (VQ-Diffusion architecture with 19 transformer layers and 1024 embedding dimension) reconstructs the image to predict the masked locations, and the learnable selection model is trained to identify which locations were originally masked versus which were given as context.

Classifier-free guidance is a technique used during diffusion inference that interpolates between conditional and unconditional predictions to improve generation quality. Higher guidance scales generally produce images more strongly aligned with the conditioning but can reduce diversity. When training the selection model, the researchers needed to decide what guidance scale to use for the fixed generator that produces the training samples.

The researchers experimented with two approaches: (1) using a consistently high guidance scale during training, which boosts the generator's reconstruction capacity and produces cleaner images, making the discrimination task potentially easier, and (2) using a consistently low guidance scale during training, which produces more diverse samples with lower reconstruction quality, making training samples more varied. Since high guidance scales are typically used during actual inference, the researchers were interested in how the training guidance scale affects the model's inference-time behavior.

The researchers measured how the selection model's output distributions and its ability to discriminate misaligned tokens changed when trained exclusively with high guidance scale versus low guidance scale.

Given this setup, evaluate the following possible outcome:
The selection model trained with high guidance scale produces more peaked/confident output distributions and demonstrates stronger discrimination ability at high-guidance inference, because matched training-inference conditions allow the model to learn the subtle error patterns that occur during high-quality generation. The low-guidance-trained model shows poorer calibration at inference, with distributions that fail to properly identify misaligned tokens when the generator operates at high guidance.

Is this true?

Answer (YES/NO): NO